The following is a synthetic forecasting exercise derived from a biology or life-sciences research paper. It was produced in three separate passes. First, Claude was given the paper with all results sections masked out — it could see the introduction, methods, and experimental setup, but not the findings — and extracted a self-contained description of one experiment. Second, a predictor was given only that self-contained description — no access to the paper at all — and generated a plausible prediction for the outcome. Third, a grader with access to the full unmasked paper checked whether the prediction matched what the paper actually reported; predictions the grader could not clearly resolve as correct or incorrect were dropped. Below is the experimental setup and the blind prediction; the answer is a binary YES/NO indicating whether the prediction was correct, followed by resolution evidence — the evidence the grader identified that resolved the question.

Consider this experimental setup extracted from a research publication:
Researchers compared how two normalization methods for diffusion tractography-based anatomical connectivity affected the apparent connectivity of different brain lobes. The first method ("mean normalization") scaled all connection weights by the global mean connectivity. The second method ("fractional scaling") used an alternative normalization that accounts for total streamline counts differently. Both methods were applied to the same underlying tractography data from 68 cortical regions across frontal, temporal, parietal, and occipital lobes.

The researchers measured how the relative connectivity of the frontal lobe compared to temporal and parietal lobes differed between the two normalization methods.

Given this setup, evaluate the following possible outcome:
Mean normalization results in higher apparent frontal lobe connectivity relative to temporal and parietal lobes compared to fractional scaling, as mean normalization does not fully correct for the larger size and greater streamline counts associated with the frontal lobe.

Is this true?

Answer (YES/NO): YES